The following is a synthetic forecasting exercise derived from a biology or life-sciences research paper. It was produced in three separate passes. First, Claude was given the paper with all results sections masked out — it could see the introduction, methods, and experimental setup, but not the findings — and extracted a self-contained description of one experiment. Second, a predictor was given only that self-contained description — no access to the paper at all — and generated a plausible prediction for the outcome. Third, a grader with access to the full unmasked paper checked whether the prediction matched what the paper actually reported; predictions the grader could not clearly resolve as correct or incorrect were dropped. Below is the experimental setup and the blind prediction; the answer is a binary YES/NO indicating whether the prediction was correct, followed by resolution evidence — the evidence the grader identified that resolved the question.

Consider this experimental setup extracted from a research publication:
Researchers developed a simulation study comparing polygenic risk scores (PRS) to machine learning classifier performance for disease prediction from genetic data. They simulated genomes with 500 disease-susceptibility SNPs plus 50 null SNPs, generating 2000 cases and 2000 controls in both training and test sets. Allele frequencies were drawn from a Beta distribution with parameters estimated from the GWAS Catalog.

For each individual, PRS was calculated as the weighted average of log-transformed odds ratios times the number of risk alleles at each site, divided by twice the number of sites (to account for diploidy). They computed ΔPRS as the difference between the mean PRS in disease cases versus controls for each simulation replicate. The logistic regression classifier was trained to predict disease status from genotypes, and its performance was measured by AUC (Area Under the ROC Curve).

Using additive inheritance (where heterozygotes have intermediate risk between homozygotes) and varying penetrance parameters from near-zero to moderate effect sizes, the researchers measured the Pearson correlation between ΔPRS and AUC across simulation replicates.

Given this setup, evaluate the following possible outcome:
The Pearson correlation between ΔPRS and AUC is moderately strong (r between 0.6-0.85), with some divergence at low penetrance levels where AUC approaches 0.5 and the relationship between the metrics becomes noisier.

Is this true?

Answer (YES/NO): NO